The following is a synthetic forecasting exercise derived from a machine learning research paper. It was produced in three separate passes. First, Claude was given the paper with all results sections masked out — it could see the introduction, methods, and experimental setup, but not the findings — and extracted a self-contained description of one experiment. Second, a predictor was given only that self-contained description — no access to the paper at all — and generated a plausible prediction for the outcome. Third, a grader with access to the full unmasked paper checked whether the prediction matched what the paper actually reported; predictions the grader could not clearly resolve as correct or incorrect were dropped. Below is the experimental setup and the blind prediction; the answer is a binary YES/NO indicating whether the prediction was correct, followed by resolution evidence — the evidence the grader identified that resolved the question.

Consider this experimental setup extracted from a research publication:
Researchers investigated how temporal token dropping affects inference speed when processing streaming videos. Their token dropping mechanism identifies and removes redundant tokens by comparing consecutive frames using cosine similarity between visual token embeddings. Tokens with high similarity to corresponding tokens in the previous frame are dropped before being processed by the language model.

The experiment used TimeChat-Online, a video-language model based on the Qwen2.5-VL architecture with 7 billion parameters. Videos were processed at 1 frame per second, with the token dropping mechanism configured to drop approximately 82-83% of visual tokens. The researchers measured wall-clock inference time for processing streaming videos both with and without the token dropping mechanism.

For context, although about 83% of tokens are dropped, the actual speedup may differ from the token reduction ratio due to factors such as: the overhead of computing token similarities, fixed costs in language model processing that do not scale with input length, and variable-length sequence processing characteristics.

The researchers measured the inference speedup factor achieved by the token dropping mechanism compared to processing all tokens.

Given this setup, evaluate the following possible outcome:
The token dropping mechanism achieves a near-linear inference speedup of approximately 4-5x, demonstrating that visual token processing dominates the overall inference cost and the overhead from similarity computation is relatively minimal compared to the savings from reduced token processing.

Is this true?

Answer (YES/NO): NO